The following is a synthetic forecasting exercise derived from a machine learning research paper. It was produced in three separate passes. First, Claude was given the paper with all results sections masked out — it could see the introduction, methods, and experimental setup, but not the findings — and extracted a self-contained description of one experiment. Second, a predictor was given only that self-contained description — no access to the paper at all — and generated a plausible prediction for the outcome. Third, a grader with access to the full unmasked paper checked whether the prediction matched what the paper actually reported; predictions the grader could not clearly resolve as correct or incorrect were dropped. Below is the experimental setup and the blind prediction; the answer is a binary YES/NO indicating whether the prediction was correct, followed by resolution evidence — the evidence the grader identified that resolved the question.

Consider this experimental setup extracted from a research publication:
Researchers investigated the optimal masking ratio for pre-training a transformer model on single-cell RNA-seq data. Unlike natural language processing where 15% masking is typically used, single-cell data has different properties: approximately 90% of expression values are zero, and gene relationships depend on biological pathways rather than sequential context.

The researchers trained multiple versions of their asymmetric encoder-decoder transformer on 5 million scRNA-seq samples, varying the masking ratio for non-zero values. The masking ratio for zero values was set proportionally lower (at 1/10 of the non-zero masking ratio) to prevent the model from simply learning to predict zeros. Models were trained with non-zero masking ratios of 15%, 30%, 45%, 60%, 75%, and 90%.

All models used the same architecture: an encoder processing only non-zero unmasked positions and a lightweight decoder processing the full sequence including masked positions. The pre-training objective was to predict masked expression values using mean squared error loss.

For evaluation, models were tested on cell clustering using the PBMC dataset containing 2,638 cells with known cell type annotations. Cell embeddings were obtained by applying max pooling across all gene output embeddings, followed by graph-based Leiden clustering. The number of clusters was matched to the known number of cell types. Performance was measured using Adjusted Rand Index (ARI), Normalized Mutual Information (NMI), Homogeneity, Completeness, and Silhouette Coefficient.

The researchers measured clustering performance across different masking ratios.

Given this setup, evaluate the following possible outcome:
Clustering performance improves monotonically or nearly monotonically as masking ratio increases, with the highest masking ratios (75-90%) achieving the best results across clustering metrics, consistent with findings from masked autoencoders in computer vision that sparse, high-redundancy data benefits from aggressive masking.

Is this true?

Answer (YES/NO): NO